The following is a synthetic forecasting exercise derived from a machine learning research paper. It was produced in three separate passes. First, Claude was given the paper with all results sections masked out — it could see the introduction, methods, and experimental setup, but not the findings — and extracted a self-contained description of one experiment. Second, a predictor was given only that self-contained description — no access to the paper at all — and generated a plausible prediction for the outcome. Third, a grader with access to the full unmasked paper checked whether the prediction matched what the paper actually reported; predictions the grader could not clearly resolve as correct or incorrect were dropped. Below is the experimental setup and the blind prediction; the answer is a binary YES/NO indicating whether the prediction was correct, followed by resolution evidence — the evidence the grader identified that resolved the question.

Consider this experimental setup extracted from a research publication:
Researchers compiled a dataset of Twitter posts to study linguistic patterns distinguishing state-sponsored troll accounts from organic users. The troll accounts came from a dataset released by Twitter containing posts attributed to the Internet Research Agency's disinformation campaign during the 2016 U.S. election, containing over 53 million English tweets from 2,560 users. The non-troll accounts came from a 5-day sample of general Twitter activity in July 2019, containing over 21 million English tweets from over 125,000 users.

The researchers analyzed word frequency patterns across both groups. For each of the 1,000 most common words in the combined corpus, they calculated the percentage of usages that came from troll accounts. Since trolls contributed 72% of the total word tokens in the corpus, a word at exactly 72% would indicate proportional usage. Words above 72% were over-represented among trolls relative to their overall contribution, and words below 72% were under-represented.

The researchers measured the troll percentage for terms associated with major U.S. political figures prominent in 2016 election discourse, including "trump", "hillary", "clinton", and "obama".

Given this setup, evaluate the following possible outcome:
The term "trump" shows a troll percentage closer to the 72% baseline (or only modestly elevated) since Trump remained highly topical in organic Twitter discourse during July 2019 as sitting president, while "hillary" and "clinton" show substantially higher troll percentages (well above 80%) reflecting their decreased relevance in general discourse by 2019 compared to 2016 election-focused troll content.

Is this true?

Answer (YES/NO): YES